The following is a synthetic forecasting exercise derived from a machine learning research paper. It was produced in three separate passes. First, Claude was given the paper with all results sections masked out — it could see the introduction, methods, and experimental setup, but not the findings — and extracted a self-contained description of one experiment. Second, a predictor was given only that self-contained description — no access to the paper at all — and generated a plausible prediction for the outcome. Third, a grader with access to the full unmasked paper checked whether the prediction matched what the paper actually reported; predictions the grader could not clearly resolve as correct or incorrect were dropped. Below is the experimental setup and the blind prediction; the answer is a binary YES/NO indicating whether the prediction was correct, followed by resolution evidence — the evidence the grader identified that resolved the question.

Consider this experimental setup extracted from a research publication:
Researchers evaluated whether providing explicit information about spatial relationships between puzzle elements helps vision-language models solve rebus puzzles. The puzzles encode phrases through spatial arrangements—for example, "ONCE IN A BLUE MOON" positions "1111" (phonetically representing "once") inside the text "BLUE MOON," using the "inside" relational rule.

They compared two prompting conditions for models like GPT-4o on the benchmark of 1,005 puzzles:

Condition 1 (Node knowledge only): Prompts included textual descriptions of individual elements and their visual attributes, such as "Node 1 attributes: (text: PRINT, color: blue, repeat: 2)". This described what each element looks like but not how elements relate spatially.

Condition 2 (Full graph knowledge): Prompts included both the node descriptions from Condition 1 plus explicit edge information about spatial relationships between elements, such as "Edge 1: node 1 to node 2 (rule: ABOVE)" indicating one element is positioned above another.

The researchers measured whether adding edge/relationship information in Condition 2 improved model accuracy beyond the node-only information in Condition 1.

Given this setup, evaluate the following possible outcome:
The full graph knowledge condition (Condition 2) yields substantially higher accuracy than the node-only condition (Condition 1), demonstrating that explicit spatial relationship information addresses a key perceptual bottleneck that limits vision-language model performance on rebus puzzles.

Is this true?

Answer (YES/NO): NO